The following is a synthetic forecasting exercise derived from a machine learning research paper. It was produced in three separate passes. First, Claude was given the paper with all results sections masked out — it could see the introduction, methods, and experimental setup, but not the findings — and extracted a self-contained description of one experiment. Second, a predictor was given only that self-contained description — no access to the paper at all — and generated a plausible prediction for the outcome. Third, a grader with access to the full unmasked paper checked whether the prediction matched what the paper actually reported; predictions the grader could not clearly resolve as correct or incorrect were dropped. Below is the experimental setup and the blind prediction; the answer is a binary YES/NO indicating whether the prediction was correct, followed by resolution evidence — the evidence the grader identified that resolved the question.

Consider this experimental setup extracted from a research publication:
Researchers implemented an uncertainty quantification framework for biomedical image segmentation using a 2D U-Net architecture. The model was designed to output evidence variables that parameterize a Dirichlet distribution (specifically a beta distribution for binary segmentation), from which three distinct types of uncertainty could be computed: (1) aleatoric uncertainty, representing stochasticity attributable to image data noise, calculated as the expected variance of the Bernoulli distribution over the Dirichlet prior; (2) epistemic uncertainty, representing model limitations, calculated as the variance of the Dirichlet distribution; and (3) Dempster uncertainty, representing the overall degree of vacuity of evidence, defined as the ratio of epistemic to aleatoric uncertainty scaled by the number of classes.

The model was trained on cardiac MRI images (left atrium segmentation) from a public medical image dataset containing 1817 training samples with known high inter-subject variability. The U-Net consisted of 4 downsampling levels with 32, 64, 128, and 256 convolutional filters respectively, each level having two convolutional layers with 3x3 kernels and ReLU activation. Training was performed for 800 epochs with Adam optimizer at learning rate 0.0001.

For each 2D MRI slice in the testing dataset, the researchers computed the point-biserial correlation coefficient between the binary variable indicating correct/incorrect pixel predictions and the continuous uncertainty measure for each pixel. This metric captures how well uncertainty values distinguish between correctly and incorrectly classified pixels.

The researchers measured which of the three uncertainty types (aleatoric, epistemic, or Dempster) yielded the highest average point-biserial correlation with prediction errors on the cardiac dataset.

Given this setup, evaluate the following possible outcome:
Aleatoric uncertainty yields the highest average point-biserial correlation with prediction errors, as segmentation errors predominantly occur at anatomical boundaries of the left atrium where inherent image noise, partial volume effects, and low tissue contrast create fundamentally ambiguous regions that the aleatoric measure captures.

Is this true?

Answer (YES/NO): YES